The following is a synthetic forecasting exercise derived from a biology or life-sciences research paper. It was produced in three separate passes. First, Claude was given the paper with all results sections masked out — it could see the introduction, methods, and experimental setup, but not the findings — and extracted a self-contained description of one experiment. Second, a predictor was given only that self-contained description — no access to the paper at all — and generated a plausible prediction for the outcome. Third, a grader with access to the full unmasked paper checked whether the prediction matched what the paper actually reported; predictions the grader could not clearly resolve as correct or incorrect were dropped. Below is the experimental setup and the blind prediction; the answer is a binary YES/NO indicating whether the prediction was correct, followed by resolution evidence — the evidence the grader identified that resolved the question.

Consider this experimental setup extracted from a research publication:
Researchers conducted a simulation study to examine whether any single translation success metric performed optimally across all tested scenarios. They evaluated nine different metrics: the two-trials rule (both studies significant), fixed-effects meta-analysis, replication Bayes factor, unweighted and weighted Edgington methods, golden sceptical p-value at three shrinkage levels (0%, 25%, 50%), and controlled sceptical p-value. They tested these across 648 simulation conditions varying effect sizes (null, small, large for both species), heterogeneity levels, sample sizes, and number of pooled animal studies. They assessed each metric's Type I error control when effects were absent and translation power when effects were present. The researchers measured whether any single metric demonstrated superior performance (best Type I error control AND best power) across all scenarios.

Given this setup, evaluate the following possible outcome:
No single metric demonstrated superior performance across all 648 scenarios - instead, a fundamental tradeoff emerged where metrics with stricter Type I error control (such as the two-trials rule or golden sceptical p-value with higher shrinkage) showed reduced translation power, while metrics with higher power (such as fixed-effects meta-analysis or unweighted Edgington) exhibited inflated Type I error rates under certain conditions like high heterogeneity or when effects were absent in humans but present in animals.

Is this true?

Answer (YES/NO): YES